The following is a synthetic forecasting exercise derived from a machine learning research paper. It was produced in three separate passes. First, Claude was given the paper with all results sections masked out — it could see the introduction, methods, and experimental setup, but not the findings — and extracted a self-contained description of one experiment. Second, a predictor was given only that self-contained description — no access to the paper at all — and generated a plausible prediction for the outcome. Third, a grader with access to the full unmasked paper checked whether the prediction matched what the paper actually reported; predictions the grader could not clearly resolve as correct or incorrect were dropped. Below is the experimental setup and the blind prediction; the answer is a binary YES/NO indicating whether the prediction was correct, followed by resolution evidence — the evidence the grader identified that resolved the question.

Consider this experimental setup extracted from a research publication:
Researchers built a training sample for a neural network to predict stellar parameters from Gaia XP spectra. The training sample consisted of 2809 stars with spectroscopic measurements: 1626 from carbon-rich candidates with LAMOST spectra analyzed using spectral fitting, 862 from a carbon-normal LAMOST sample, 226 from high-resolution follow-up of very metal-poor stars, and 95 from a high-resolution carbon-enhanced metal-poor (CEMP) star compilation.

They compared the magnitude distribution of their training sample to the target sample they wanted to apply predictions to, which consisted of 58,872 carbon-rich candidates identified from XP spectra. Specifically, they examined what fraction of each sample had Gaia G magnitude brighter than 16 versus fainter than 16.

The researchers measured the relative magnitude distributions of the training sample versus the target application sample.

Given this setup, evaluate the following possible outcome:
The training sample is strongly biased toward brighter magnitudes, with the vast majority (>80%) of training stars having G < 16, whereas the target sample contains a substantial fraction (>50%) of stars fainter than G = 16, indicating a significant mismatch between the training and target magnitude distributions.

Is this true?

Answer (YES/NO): NO